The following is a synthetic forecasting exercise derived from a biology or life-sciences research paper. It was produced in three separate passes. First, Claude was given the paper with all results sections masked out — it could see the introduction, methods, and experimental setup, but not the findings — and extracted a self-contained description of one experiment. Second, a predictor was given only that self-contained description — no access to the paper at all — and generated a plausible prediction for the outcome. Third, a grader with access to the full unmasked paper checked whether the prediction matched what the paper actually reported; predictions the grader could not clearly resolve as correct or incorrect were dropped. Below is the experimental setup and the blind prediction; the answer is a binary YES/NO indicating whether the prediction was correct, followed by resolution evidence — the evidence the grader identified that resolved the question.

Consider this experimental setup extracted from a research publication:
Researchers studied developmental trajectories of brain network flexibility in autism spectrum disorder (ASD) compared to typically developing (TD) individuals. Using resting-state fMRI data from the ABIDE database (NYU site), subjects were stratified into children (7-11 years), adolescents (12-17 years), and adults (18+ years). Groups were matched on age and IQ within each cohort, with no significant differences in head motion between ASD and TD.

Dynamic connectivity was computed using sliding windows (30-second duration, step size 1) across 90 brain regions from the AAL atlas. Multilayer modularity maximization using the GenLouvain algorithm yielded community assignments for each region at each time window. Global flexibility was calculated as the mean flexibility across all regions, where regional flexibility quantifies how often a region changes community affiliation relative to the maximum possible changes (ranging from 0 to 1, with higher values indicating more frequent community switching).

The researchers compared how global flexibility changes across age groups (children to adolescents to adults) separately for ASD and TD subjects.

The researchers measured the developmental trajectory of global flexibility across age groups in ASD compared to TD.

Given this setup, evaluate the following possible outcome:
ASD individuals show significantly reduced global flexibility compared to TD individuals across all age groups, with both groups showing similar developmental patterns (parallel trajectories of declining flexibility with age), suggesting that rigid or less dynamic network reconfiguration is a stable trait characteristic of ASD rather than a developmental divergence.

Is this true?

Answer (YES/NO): NO